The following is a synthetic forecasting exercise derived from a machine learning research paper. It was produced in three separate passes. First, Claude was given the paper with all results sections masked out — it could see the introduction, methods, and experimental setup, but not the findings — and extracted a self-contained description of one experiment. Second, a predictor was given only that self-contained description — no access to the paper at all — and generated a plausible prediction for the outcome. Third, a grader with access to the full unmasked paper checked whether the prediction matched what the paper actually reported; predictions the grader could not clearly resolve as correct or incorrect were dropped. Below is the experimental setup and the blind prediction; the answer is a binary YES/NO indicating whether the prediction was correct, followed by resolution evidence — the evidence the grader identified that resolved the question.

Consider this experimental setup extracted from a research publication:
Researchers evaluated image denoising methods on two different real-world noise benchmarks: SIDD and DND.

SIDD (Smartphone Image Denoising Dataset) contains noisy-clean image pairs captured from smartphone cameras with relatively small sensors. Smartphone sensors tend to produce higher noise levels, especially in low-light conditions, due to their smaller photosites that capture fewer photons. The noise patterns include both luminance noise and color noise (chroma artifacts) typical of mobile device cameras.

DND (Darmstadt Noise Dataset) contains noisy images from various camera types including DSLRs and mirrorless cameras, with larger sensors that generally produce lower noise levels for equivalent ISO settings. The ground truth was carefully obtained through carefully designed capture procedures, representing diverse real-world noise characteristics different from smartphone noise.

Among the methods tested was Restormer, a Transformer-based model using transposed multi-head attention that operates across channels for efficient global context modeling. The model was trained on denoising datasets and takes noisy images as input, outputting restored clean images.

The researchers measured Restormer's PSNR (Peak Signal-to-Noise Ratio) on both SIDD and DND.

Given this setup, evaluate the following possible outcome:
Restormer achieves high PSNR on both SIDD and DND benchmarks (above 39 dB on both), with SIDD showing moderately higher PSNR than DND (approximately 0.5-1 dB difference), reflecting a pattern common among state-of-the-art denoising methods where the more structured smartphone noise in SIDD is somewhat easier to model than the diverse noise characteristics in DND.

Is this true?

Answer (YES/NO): NO